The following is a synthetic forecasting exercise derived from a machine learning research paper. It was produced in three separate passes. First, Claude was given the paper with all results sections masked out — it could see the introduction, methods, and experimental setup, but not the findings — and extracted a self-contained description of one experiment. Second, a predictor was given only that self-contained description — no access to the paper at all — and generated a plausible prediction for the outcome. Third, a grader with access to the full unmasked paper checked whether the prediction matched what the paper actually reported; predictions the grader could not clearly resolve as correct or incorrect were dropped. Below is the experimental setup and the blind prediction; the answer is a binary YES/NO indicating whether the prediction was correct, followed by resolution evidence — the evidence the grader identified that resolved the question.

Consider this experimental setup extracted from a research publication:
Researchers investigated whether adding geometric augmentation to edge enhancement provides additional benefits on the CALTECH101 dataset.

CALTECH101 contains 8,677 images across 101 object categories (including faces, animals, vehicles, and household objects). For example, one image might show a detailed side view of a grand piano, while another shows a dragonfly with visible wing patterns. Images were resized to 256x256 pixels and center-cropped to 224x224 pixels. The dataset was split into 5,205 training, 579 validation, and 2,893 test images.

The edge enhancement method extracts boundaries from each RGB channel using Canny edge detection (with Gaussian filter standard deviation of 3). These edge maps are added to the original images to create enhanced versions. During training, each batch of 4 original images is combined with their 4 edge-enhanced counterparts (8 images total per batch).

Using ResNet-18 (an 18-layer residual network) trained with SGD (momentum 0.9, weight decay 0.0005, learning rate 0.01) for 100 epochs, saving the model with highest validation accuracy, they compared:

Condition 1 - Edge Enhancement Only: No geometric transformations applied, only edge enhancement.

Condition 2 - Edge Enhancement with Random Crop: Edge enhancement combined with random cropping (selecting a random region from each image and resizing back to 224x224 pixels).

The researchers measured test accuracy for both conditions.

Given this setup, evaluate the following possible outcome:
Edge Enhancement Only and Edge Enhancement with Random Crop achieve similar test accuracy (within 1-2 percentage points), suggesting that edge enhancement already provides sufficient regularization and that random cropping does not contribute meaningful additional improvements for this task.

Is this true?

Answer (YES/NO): NO